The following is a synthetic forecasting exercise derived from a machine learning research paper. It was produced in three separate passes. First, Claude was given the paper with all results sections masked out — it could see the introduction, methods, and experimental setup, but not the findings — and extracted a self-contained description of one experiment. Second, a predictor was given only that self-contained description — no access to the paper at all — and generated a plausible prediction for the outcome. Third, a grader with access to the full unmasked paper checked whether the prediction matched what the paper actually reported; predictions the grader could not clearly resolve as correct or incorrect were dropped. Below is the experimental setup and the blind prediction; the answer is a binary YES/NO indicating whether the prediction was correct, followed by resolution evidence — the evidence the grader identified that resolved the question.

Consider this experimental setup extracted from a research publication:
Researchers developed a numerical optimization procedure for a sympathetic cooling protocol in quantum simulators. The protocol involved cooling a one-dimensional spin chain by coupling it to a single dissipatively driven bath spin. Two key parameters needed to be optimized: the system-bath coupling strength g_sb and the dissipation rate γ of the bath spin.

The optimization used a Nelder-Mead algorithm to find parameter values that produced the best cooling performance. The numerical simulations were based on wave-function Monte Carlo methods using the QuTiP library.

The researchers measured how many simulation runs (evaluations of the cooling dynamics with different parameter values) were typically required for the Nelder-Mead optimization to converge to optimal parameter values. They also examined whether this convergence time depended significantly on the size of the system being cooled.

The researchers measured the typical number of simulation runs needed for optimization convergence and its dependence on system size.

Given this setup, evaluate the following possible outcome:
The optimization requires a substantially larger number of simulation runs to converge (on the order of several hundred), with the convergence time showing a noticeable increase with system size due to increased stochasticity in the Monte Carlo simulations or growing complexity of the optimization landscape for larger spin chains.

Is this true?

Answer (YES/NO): NO